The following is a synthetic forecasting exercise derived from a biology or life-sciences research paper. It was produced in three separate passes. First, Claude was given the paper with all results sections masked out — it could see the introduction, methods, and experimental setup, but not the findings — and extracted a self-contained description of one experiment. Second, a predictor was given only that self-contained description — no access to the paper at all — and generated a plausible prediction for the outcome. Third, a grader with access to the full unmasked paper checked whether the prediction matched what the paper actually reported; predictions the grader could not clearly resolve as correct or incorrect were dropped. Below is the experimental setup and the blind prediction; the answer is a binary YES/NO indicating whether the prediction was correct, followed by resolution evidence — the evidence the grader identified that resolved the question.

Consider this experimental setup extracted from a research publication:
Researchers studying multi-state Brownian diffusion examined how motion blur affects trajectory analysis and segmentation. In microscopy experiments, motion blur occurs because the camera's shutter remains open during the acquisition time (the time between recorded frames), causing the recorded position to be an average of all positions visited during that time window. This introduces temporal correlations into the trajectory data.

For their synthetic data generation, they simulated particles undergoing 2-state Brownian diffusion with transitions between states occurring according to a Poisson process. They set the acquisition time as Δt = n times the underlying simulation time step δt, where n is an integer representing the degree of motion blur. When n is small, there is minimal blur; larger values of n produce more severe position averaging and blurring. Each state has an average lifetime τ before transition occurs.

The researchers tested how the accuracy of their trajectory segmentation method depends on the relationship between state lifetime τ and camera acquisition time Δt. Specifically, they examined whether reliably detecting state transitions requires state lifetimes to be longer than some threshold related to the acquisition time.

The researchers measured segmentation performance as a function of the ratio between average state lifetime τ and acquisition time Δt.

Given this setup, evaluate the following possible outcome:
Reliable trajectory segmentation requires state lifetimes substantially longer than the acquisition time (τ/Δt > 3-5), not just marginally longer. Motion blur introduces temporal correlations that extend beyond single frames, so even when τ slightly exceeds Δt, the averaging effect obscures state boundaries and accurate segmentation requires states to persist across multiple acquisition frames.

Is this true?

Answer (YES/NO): NO